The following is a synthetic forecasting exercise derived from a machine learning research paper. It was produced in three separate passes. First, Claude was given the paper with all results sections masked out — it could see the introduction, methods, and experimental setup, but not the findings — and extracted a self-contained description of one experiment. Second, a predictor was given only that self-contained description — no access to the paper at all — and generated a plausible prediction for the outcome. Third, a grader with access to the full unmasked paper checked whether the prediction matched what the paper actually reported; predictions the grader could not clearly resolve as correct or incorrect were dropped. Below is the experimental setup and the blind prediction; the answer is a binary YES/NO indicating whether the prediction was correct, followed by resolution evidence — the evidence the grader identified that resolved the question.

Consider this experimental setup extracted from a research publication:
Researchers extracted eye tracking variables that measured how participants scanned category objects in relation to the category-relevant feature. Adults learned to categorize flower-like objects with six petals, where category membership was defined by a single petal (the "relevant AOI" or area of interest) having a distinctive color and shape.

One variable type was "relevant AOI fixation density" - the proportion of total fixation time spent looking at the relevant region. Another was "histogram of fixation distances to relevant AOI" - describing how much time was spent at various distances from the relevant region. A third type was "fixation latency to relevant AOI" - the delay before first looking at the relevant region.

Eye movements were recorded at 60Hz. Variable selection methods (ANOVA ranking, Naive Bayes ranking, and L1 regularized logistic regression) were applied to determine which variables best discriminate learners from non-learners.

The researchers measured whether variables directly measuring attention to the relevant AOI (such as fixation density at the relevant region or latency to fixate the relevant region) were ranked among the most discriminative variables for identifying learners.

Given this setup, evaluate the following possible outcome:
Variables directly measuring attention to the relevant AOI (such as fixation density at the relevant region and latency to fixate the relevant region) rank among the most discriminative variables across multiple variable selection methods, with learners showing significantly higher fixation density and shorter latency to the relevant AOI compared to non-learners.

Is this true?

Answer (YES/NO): YES